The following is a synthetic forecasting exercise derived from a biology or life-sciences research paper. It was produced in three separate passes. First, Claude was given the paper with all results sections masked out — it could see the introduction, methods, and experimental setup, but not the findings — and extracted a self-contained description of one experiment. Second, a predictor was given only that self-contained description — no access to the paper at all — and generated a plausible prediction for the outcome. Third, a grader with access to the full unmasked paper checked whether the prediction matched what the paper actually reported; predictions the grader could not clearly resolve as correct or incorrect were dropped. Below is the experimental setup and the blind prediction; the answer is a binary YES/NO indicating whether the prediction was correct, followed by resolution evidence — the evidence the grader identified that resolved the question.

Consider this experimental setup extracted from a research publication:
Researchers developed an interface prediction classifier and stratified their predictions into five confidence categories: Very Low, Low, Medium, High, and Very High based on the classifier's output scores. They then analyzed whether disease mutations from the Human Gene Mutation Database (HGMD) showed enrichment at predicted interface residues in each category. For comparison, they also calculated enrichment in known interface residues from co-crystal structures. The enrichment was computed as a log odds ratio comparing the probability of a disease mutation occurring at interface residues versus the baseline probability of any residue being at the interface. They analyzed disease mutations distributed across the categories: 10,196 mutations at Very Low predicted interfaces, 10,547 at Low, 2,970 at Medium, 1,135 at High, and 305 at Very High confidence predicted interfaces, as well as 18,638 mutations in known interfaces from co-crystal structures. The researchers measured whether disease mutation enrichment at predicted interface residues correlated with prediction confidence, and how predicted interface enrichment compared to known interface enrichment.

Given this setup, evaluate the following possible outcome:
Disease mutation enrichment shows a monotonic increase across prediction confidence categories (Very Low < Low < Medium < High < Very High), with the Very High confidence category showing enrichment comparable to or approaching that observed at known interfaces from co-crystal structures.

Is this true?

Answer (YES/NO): YES